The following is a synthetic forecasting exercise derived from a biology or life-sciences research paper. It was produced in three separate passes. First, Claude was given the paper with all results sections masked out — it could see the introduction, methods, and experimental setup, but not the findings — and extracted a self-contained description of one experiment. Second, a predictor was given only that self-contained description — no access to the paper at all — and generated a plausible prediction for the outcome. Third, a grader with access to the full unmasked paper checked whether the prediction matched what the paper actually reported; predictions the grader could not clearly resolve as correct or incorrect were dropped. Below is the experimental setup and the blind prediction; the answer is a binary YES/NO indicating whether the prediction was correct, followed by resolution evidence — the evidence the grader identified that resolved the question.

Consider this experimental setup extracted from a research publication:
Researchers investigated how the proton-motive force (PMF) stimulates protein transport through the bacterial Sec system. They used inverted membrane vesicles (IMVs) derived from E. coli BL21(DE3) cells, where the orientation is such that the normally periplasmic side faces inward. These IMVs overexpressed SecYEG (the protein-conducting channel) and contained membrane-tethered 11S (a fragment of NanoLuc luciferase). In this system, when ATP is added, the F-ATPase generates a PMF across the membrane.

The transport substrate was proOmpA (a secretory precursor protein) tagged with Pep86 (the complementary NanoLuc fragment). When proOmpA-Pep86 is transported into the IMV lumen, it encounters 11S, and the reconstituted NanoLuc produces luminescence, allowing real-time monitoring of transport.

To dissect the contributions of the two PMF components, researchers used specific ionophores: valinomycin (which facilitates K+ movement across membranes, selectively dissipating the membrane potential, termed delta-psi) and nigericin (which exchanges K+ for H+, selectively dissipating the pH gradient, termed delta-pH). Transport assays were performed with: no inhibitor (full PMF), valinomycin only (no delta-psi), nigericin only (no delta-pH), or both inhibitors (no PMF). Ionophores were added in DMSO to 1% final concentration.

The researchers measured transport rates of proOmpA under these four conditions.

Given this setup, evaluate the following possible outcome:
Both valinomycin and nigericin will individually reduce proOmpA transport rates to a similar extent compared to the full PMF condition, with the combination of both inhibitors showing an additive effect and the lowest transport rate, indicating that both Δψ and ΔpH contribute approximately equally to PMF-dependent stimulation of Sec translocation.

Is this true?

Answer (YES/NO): NO